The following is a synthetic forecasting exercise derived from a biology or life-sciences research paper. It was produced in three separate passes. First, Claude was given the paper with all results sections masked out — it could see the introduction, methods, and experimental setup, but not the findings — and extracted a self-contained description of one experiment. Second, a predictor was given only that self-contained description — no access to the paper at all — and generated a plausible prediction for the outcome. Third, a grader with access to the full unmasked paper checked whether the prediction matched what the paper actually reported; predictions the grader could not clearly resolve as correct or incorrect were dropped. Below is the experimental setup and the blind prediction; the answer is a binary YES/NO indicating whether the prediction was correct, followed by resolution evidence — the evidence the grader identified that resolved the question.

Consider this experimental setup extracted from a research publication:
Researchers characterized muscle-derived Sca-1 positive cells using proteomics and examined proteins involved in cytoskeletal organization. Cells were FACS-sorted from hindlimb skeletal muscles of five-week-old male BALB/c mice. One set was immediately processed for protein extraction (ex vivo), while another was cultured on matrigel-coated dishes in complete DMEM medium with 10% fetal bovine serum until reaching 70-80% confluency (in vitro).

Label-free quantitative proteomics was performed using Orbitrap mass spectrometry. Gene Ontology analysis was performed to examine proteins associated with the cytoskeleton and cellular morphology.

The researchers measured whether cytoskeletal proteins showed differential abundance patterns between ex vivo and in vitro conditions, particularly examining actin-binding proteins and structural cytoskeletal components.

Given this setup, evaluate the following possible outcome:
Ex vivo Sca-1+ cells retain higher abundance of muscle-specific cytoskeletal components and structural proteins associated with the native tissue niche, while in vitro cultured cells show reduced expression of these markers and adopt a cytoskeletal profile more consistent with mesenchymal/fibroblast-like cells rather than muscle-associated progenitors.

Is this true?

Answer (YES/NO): NO